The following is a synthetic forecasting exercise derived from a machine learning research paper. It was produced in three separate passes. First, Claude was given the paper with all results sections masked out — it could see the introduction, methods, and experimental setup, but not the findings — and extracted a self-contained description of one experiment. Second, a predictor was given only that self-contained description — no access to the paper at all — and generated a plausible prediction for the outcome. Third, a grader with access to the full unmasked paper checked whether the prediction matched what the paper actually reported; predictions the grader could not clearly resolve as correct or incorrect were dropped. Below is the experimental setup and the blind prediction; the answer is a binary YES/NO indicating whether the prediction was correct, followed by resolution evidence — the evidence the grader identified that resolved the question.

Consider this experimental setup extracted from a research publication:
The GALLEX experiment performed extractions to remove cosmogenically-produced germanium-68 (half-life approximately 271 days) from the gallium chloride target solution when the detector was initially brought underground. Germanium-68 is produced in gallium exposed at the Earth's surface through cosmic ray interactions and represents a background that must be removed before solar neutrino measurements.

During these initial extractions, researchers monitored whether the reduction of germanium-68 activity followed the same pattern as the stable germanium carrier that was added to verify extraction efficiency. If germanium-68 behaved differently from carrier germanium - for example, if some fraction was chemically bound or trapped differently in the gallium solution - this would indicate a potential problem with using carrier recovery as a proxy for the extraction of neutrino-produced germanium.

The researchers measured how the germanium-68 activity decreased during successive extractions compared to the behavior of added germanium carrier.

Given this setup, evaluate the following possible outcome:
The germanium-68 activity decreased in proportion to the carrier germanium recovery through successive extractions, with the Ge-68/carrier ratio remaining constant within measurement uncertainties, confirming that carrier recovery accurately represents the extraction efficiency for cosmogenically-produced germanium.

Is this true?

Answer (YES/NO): NO